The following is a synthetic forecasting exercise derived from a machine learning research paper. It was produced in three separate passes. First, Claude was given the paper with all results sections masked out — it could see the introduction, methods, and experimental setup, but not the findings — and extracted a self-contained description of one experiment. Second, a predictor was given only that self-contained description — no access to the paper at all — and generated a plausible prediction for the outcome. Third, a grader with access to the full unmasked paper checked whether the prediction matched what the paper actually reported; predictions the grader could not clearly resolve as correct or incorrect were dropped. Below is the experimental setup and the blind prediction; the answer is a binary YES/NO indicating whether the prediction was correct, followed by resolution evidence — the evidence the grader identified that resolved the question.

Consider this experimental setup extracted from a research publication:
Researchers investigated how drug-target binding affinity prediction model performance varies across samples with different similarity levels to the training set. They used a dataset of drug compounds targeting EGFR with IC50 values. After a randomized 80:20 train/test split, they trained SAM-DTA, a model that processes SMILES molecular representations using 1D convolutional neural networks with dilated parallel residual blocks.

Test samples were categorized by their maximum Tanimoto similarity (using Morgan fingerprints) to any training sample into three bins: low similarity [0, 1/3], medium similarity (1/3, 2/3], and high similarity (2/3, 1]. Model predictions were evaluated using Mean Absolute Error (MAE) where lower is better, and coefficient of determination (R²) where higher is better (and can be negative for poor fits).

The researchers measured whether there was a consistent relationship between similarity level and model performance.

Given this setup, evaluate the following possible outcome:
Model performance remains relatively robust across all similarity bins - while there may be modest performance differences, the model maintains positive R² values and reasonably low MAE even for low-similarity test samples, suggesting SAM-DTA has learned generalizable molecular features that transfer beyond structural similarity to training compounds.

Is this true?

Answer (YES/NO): NO